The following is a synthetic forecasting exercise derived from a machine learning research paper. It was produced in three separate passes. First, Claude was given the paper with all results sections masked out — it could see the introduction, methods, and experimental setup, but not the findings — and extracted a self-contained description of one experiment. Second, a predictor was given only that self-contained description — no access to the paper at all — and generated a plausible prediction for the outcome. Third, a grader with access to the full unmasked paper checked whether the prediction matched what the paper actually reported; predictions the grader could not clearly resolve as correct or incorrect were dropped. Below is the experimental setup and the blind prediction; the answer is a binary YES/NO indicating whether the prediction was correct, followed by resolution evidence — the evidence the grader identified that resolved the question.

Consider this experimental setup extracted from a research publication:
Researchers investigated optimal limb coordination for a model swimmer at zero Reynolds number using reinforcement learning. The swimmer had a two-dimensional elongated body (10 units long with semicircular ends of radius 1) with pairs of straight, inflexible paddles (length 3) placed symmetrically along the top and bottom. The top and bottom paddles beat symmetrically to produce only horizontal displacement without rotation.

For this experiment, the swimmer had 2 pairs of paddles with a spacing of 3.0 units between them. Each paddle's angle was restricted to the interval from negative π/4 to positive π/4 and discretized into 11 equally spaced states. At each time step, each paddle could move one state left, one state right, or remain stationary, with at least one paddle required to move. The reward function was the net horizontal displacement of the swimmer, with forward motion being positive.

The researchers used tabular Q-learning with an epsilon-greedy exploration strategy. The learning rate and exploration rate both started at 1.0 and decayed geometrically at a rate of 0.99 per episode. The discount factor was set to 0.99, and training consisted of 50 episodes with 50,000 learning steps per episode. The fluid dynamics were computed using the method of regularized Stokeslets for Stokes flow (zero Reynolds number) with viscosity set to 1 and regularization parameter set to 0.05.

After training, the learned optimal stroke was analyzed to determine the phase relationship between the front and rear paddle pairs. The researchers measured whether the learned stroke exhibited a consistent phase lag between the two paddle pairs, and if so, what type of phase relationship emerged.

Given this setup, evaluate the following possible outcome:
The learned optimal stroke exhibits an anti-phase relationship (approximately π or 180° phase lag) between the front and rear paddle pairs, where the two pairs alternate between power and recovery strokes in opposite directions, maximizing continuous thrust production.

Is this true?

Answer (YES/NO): NO